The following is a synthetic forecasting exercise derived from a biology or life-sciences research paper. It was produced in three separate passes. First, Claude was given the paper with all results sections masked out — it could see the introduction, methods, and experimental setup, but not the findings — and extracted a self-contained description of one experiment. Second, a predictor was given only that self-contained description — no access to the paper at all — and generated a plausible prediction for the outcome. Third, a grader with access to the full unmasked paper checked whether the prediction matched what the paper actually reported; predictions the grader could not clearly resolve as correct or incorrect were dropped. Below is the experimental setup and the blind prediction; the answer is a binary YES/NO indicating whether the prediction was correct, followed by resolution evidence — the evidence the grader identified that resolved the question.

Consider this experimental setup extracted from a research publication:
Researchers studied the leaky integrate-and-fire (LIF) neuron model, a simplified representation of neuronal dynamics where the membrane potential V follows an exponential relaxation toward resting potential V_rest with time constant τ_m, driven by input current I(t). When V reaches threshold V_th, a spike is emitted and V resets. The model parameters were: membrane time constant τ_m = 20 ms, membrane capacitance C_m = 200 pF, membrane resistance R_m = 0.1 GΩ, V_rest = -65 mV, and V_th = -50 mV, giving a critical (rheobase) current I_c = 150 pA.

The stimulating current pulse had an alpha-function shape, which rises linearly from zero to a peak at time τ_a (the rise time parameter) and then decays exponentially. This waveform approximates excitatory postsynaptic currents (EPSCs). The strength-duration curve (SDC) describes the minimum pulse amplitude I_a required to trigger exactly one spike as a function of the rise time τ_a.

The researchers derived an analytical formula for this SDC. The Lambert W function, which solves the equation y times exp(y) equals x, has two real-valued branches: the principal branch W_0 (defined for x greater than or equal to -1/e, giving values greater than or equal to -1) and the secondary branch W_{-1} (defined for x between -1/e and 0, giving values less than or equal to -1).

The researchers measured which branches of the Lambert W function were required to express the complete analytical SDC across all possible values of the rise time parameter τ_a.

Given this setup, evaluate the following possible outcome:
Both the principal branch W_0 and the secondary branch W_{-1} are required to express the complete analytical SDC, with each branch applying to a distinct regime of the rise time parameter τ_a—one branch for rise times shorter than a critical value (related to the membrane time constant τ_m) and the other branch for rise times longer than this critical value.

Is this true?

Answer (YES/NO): YES